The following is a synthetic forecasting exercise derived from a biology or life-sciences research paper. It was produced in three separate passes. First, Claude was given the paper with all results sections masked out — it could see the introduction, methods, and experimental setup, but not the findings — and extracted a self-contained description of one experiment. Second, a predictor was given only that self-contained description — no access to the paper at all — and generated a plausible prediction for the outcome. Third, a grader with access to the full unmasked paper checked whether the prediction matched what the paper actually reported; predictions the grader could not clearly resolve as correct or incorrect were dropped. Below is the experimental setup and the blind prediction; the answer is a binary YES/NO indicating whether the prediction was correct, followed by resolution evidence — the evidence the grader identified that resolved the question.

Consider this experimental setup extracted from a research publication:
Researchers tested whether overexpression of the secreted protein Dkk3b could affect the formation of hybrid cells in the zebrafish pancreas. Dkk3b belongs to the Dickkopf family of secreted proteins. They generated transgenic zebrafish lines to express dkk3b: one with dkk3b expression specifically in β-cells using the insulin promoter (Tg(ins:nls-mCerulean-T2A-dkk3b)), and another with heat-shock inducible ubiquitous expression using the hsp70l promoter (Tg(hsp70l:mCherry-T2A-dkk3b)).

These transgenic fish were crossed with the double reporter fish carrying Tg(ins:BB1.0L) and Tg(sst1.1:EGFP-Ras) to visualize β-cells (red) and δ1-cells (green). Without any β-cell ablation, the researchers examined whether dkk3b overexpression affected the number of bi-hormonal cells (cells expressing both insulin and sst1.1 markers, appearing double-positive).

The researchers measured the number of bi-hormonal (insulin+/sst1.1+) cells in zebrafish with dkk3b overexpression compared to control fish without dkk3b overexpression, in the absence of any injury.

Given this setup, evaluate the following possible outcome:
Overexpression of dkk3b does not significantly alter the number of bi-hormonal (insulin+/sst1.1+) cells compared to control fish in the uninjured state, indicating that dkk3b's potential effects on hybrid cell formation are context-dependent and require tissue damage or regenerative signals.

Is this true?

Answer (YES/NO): NO